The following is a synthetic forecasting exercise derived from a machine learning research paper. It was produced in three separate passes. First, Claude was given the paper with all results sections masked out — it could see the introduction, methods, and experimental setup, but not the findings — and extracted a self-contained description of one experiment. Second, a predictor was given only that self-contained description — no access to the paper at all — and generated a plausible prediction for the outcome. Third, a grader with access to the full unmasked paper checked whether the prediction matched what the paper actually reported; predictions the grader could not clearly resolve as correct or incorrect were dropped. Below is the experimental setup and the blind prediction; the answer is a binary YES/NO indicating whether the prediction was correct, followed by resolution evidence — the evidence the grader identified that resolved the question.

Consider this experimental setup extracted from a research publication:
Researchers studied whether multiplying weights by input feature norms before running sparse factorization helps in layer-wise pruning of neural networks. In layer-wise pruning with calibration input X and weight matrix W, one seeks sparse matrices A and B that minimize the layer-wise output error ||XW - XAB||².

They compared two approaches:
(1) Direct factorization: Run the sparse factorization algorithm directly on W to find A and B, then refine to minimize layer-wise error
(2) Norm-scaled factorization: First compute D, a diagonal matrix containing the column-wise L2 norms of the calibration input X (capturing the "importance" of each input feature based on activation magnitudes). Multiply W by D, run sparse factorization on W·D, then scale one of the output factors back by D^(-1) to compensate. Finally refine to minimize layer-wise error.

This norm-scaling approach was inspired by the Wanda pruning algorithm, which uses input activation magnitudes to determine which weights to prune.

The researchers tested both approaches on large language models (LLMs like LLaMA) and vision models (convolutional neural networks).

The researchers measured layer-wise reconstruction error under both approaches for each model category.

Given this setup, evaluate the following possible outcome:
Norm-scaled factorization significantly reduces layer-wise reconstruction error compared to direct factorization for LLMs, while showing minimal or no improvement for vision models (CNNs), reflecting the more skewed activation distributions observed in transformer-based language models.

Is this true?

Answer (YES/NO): YES